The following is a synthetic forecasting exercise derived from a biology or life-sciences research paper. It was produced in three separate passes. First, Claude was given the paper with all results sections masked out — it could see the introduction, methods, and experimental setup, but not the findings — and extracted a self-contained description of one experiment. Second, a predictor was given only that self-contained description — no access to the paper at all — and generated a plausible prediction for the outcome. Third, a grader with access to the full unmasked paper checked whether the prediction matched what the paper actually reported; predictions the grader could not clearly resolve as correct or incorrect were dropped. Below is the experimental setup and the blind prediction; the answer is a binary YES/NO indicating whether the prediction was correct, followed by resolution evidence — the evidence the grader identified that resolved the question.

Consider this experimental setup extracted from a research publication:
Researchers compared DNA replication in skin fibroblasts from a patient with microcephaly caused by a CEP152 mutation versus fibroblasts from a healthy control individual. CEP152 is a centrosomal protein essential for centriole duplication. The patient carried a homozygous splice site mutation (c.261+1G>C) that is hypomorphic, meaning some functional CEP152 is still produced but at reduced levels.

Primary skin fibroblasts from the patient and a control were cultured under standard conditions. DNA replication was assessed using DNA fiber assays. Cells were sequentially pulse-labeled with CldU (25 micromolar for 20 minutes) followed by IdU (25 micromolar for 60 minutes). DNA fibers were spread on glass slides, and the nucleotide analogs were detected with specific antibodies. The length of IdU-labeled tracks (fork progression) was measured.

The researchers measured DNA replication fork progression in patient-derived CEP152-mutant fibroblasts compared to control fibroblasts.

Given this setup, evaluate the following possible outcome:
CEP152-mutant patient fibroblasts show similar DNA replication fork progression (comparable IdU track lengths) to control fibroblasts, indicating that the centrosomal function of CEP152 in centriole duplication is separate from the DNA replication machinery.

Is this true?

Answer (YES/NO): NO